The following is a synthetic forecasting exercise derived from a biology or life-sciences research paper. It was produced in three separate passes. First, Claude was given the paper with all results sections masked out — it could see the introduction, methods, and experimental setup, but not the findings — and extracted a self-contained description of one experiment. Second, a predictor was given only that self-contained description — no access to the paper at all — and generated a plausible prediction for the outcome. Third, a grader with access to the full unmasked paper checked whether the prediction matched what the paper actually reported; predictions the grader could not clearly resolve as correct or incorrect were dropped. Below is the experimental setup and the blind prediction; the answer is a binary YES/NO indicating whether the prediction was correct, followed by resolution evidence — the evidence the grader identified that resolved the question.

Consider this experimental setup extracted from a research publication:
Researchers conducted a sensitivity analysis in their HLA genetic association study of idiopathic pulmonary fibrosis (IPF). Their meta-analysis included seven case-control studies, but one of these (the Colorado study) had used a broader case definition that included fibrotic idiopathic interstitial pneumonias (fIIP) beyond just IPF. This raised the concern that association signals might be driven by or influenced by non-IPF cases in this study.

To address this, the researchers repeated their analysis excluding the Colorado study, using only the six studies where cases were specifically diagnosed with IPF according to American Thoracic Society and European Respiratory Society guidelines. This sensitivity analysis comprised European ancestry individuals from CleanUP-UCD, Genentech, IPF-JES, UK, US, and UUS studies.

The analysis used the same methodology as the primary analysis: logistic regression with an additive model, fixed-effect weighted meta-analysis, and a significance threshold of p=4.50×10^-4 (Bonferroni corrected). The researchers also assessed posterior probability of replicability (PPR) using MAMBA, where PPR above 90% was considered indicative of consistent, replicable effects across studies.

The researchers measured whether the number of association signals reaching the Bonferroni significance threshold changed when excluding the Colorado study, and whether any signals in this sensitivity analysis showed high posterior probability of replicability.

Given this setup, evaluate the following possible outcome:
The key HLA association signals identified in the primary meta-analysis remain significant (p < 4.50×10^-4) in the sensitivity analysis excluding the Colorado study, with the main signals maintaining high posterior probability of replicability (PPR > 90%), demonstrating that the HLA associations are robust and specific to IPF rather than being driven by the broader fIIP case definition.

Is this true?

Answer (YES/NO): NO